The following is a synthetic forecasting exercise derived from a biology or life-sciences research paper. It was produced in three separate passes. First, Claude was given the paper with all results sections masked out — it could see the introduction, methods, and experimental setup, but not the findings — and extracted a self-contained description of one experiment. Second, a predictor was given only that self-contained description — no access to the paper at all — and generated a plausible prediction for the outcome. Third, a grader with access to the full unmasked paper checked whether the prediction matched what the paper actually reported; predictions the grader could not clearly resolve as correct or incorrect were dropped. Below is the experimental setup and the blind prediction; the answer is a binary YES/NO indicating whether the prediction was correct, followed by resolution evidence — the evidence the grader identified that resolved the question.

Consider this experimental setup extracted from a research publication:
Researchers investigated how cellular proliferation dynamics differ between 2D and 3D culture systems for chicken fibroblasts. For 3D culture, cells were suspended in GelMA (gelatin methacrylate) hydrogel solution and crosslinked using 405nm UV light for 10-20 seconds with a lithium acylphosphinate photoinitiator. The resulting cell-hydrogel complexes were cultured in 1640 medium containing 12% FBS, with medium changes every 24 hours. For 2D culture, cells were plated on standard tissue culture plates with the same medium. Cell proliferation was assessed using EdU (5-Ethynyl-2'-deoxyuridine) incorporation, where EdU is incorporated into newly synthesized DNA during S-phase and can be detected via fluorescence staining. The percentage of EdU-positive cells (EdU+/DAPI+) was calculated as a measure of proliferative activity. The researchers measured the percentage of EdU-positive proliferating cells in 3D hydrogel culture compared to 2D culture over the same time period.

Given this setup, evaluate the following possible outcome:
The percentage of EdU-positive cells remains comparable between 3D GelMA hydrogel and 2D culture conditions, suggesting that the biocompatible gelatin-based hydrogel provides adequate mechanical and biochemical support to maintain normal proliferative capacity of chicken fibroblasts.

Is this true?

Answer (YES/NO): NO